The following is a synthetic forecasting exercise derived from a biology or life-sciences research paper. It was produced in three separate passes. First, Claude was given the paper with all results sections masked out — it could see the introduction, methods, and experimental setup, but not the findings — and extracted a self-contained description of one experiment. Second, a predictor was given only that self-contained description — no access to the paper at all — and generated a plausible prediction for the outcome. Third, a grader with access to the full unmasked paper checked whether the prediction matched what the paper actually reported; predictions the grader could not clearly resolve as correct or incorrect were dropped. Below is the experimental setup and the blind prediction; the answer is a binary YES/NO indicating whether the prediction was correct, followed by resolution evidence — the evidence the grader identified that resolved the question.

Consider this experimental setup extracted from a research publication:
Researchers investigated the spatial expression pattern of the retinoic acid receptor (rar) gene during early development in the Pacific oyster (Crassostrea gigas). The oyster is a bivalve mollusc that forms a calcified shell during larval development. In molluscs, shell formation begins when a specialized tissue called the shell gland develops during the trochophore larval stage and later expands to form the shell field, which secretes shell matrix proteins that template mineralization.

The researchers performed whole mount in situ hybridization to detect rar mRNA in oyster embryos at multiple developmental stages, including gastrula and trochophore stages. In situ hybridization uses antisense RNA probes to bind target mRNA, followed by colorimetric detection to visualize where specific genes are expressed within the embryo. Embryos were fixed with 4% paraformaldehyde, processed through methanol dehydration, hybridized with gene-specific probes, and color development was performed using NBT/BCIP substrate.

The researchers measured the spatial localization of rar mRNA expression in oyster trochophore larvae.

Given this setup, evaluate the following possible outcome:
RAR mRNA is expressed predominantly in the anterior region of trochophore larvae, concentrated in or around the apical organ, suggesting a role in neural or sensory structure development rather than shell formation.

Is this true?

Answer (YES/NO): NO